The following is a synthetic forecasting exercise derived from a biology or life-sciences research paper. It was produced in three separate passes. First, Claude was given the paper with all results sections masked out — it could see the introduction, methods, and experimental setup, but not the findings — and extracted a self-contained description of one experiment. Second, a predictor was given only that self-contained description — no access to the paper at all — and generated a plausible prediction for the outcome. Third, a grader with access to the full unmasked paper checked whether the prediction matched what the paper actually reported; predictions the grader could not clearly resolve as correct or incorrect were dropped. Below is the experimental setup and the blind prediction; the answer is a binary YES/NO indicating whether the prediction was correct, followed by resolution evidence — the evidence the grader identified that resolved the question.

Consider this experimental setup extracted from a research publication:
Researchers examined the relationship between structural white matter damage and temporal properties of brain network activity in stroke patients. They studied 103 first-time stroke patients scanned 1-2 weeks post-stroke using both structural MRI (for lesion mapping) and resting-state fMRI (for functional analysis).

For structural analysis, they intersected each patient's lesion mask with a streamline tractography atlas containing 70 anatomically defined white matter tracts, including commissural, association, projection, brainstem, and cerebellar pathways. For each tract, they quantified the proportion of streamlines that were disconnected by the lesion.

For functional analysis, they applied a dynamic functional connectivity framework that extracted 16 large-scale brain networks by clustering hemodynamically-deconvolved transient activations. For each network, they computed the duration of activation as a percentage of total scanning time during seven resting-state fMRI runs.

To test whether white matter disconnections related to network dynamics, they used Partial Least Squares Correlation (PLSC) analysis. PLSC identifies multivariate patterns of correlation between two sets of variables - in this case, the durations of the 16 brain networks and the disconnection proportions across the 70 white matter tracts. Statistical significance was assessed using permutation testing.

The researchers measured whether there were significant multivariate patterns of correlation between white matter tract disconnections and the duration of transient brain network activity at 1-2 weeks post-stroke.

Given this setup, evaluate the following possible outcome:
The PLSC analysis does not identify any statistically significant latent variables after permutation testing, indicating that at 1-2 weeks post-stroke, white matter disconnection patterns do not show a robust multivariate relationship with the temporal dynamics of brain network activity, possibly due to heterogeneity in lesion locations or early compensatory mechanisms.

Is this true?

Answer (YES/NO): NO